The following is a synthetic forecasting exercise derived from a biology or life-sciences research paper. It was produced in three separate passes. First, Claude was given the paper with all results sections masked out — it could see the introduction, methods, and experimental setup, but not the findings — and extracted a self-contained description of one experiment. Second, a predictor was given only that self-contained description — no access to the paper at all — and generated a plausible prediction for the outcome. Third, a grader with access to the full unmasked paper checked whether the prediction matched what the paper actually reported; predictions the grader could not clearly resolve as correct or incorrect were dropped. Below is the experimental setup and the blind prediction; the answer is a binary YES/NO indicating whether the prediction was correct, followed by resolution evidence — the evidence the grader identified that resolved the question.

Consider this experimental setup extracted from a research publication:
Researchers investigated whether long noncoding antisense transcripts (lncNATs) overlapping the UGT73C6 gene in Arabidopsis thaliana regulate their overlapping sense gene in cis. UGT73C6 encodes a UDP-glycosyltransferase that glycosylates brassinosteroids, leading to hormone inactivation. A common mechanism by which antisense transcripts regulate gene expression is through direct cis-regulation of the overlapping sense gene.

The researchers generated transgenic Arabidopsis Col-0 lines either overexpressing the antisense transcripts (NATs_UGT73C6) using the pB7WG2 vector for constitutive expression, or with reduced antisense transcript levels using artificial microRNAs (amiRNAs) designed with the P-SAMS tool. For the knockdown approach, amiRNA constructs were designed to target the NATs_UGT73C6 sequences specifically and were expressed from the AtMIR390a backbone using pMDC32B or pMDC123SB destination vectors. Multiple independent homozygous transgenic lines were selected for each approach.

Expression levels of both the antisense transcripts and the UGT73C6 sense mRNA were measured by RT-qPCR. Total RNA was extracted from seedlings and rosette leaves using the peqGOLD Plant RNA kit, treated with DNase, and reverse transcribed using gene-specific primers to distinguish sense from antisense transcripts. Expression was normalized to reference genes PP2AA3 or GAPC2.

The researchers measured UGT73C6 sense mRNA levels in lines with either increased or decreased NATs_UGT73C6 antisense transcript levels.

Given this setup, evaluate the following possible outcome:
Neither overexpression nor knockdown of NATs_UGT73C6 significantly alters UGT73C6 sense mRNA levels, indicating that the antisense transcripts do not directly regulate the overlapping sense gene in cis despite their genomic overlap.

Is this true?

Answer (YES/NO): YES